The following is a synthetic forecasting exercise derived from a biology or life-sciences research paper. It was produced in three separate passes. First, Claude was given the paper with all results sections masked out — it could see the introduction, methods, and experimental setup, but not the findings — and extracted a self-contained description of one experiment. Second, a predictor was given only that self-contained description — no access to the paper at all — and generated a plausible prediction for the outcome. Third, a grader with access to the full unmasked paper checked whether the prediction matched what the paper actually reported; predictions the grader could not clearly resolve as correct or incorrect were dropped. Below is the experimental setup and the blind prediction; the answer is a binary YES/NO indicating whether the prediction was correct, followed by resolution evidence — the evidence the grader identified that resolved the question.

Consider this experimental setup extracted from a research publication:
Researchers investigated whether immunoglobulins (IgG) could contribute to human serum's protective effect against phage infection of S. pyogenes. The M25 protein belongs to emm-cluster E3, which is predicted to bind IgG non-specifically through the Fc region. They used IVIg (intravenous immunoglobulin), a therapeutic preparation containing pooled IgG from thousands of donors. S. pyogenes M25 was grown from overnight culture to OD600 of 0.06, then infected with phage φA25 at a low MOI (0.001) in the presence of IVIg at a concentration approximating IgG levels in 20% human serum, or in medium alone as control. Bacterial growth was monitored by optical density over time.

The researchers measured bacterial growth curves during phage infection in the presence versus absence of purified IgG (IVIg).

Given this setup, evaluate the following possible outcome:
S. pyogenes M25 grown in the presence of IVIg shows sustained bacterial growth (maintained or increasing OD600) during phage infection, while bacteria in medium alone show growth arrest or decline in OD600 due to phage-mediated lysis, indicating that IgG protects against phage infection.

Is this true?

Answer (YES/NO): YES